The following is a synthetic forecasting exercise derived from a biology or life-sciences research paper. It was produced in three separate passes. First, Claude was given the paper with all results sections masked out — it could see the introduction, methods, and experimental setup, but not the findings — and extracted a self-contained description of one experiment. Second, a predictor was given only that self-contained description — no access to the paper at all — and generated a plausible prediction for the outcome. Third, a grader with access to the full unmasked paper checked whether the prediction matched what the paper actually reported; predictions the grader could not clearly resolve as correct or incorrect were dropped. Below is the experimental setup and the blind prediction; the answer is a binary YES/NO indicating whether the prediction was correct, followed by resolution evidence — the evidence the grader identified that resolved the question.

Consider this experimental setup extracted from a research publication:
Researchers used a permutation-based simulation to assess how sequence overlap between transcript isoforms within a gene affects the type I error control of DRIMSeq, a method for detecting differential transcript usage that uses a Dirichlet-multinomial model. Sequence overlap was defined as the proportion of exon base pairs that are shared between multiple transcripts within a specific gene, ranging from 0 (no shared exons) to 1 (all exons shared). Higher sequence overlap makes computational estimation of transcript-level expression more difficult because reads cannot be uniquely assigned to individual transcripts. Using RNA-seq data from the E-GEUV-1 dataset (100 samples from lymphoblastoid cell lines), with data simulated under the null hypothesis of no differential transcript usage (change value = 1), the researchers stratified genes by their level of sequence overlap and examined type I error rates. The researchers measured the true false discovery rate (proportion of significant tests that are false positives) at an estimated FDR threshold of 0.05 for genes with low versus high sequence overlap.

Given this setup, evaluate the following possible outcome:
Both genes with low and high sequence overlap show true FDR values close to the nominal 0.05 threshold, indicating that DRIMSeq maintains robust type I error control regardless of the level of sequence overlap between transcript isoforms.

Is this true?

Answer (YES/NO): NO